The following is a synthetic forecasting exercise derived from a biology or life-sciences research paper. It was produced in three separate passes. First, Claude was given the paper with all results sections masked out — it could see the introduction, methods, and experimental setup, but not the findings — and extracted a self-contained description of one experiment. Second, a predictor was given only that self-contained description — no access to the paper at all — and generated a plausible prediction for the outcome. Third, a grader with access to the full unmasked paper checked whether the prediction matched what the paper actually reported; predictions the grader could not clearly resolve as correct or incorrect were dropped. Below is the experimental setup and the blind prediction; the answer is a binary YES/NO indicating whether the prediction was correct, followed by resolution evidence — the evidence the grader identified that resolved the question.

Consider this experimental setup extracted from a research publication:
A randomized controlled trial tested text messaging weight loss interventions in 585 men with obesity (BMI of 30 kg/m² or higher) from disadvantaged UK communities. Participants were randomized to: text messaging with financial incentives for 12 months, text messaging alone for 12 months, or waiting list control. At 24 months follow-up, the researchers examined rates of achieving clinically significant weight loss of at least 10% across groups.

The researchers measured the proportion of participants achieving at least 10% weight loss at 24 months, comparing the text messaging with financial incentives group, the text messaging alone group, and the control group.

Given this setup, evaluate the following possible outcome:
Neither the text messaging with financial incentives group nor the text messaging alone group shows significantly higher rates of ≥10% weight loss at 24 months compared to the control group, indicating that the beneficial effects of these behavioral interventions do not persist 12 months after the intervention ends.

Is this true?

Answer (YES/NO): NO